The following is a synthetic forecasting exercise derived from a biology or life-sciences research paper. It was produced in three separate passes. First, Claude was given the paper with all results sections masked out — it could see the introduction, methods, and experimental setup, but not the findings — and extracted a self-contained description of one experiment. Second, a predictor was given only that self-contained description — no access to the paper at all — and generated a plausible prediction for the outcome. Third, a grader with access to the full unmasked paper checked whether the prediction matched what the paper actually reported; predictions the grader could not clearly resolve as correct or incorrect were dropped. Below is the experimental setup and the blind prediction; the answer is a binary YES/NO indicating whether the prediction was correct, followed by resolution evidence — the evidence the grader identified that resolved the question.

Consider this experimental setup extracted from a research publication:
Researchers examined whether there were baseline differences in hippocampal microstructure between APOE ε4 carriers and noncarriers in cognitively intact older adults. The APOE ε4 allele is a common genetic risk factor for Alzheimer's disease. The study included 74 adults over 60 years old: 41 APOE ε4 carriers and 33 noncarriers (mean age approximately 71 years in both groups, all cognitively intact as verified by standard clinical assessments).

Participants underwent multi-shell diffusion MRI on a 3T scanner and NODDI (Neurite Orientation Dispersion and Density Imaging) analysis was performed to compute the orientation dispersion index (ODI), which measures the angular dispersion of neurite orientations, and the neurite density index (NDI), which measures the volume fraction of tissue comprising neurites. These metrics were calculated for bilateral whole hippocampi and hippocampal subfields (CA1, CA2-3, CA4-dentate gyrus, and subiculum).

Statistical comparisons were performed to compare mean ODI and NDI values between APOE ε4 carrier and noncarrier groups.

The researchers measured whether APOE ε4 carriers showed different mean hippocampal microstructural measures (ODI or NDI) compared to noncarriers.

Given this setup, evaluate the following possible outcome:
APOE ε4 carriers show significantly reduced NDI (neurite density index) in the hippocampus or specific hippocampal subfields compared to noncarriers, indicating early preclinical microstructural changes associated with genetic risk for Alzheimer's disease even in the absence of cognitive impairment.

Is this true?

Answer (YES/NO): NO